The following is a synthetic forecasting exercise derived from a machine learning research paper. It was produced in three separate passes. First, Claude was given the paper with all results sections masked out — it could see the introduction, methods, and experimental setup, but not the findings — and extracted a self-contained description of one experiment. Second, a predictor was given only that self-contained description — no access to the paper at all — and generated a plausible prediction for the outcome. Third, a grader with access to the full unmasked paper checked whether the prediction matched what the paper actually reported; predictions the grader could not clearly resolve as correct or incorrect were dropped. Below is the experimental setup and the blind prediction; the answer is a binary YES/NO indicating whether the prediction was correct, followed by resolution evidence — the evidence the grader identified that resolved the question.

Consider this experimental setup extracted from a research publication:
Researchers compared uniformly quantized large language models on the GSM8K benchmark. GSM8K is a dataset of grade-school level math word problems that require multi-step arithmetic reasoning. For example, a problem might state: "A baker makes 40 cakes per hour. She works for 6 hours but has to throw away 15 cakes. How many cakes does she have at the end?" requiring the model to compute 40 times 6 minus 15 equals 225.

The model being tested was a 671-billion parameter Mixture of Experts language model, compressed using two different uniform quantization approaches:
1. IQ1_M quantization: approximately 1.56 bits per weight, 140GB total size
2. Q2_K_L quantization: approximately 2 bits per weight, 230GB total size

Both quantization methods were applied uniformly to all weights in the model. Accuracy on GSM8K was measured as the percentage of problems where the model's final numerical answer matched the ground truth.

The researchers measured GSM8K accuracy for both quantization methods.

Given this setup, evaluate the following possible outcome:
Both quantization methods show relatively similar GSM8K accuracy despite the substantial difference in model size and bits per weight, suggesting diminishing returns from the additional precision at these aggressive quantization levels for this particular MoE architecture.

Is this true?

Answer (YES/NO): NO